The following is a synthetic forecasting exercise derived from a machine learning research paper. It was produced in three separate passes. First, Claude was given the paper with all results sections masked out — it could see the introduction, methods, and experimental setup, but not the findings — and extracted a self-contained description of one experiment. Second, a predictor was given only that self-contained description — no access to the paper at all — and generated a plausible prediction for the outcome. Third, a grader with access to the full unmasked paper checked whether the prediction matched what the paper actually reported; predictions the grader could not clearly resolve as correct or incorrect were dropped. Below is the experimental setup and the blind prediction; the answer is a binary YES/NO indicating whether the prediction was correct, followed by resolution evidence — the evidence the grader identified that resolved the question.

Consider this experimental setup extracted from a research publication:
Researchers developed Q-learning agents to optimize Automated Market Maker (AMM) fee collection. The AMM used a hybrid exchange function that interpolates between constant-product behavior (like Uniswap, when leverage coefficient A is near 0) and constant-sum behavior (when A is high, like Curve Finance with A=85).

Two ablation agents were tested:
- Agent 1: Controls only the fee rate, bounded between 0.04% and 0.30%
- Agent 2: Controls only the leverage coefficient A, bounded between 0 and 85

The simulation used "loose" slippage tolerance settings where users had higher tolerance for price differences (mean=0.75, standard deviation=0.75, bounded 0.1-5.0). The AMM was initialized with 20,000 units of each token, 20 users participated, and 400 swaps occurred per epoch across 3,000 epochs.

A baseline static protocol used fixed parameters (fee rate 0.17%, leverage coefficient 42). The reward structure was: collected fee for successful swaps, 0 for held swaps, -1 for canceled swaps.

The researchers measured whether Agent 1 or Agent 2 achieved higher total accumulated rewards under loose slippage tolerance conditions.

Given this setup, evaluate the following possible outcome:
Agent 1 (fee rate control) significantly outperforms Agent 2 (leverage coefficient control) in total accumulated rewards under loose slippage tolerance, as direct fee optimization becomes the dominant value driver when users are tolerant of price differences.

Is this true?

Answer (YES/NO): NO